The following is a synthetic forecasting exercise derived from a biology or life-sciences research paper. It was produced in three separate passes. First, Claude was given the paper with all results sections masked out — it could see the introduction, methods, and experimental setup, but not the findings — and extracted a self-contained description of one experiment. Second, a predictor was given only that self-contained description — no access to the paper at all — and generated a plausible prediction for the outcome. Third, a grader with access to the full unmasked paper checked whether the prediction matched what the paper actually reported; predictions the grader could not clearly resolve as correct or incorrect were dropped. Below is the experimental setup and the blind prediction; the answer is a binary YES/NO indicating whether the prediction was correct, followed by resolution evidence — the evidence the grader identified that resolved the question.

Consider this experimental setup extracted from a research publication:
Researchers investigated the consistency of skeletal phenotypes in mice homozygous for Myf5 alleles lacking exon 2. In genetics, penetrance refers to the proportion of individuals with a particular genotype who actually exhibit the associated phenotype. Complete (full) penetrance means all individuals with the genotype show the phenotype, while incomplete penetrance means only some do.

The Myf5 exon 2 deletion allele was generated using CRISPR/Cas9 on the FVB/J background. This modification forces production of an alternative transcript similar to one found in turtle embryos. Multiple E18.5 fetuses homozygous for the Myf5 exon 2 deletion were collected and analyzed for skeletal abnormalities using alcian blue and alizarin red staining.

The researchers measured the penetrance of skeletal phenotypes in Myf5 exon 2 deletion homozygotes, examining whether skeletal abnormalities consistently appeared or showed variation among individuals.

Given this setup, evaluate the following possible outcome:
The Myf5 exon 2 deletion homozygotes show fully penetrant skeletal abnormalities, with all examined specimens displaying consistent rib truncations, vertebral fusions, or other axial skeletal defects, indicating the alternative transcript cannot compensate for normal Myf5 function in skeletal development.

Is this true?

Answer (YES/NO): NO